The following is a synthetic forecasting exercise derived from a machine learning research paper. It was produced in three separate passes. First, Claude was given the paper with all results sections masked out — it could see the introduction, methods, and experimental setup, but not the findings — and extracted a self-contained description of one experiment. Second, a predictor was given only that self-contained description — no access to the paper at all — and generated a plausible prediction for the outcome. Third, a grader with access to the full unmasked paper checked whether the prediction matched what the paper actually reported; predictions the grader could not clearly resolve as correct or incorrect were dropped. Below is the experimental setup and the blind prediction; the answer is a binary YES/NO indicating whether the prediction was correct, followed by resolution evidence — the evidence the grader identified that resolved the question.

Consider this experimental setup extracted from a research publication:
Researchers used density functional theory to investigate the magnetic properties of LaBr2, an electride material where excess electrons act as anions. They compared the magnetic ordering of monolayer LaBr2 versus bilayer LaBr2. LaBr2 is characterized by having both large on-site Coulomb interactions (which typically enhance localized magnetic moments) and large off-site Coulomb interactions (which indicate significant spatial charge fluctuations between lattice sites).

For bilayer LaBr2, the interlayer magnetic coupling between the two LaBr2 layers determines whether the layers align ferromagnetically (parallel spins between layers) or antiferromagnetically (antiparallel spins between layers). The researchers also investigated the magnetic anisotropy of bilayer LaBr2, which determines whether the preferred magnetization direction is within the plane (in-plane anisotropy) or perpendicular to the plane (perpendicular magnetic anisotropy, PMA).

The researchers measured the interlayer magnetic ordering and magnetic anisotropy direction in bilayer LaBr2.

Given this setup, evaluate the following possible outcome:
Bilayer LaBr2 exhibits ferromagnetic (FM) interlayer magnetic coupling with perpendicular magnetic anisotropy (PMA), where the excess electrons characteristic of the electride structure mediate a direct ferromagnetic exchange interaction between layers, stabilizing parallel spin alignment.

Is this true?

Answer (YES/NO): NO